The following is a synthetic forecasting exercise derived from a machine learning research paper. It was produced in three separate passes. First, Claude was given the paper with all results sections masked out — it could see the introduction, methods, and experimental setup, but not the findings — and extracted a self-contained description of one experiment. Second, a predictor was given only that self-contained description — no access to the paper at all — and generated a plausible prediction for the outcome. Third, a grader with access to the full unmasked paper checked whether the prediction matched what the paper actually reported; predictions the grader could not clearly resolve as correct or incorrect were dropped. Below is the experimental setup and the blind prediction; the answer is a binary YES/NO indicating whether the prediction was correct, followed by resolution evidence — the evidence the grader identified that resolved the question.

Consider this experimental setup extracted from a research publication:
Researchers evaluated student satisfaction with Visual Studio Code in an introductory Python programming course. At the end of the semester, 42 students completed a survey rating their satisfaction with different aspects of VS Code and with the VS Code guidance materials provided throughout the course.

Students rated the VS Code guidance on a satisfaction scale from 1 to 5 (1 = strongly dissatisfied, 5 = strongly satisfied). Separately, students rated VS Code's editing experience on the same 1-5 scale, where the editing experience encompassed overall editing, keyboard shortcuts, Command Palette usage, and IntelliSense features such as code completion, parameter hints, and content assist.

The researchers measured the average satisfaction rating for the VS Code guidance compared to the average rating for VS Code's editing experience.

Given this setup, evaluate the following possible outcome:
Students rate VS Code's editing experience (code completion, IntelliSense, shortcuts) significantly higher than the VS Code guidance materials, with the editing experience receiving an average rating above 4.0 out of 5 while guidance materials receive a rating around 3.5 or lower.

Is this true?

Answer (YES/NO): NO